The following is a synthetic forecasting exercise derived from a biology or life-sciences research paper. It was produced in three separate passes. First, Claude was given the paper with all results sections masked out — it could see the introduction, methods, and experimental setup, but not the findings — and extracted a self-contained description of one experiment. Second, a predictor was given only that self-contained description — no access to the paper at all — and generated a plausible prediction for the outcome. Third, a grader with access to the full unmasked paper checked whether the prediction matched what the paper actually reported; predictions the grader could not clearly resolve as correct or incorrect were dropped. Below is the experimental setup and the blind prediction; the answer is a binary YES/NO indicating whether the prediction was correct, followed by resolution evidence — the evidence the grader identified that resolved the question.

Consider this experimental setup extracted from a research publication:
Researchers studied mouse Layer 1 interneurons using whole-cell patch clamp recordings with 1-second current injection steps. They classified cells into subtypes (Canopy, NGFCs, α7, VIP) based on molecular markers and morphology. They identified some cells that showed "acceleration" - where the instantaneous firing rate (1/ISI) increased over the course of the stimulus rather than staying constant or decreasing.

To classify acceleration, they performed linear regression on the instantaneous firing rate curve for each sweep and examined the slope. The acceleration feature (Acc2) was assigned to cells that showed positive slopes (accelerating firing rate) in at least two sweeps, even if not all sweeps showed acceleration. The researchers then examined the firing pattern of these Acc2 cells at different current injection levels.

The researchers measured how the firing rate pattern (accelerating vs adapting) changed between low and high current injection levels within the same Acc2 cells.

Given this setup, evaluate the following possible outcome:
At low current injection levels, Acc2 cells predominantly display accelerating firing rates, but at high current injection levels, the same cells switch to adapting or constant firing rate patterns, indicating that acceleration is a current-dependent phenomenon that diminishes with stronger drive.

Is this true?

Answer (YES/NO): YES